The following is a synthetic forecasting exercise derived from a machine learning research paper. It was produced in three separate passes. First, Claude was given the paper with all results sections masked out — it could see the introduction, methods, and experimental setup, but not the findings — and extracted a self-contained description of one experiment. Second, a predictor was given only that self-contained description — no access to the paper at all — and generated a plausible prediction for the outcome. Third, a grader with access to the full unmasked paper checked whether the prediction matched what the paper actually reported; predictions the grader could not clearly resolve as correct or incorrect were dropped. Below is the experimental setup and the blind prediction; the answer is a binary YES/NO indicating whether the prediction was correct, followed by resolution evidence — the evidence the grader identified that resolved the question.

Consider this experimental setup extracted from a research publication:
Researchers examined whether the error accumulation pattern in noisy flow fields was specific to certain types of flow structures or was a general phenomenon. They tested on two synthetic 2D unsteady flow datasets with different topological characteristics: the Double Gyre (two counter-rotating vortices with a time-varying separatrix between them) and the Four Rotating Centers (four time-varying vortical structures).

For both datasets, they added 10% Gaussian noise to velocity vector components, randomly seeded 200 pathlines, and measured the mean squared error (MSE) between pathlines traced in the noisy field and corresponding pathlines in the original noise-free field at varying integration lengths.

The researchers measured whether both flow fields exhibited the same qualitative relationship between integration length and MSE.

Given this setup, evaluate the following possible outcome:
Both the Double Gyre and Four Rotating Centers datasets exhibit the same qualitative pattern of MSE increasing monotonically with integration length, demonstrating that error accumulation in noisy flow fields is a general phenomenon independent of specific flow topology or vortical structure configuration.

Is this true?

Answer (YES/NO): YES